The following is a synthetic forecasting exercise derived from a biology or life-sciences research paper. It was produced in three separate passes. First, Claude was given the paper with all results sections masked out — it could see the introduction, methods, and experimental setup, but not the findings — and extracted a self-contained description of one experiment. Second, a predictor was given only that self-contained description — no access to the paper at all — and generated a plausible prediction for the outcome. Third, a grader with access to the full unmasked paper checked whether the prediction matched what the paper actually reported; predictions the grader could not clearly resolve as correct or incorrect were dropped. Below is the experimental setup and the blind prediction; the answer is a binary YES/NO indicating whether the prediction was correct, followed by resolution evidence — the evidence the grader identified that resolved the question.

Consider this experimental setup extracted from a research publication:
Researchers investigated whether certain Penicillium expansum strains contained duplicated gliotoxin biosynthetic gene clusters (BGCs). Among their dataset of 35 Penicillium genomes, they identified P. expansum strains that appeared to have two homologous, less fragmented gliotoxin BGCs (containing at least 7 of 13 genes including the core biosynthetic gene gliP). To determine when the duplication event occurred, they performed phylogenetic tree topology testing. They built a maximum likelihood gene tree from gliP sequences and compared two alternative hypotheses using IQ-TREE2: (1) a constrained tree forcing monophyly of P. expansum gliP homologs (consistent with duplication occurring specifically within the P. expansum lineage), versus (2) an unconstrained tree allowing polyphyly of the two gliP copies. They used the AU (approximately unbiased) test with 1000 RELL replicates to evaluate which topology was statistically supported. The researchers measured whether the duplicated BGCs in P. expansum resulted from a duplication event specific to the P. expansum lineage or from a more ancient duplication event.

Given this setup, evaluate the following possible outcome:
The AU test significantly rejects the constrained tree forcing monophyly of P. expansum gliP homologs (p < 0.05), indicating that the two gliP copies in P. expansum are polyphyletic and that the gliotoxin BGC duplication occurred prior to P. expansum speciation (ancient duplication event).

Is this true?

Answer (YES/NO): YES